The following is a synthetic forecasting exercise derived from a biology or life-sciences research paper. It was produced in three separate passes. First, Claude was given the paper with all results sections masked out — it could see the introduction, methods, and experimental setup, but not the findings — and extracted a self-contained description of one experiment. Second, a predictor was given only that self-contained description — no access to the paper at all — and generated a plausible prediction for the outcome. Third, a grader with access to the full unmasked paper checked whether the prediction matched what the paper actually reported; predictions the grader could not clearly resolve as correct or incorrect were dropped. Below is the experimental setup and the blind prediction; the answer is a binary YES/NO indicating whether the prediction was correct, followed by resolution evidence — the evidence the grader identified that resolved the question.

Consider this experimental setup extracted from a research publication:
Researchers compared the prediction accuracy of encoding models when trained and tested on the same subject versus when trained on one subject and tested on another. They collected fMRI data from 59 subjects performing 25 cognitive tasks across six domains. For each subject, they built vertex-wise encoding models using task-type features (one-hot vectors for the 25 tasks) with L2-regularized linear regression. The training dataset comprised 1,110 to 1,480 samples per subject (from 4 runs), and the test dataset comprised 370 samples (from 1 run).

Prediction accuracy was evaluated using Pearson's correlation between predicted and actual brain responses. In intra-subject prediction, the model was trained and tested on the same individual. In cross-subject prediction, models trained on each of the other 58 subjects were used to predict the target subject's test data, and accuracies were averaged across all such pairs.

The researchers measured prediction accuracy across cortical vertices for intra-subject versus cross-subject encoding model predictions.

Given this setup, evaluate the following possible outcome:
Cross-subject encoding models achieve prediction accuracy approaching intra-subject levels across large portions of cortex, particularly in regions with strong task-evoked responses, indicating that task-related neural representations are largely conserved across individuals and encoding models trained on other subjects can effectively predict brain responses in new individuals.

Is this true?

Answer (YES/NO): NO